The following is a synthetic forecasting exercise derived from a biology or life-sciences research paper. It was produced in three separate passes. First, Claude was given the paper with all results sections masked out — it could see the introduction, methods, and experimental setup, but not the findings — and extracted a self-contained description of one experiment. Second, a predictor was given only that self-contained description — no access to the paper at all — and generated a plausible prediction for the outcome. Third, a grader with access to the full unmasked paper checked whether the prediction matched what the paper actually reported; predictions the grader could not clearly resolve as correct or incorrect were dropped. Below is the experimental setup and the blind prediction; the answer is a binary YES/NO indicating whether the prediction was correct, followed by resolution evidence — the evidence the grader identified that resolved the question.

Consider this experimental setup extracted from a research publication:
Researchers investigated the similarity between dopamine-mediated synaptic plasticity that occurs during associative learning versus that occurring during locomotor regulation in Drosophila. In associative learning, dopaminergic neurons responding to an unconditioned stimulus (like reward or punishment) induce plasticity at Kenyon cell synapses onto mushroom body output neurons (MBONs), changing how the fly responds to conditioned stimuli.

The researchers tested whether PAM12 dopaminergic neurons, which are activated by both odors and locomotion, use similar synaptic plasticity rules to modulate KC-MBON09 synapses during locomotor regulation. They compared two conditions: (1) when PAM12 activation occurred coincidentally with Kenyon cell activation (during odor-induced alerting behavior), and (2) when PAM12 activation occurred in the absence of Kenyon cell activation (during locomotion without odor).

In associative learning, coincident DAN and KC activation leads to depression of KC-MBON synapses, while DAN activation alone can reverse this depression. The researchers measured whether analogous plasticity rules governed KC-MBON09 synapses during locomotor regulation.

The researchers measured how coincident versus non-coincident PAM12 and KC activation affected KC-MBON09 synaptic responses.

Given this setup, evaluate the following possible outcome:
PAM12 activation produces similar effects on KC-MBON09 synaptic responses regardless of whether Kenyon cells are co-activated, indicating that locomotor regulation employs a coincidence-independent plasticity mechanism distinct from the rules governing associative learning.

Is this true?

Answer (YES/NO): NO